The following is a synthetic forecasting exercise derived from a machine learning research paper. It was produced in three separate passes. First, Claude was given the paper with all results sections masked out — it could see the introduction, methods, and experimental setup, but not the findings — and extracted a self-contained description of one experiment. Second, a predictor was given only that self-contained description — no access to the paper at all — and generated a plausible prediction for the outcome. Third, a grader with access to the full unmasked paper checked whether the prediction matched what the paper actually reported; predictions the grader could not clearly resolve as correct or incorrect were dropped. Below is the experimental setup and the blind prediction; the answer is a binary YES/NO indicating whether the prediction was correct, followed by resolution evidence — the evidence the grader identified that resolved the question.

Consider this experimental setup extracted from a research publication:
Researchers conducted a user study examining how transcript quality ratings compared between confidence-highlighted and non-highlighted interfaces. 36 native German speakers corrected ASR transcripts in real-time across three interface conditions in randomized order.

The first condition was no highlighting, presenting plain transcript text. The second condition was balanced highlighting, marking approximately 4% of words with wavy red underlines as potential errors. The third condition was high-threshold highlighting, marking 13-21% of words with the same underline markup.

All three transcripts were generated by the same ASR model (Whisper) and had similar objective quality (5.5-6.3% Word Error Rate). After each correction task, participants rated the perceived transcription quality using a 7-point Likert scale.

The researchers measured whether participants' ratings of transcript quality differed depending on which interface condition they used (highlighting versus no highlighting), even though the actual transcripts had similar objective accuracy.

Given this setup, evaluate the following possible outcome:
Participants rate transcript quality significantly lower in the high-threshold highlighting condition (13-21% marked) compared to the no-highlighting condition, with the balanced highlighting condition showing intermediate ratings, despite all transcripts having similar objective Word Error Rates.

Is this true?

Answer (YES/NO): NO